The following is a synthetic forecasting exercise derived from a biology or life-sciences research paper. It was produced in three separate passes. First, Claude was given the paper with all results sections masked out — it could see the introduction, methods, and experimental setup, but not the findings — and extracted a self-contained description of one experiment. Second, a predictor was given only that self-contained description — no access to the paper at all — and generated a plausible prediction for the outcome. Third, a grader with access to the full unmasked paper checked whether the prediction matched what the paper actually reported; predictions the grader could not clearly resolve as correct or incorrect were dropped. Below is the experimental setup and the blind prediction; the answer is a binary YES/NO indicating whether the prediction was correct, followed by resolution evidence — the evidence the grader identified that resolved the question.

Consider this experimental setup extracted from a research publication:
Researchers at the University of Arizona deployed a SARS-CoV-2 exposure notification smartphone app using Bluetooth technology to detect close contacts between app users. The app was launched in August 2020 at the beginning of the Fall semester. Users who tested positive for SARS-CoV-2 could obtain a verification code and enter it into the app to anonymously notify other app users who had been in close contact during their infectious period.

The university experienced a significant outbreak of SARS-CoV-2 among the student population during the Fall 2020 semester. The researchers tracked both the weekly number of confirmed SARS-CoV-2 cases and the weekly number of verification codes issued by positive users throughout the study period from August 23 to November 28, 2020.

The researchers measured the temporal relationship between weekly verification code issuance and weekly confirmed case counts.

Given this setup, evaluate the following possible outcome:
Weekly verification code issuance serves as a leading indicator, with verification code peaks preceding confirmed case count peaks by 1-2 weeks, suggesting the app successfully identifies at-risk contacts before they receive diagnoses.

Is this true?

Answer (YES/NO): NO